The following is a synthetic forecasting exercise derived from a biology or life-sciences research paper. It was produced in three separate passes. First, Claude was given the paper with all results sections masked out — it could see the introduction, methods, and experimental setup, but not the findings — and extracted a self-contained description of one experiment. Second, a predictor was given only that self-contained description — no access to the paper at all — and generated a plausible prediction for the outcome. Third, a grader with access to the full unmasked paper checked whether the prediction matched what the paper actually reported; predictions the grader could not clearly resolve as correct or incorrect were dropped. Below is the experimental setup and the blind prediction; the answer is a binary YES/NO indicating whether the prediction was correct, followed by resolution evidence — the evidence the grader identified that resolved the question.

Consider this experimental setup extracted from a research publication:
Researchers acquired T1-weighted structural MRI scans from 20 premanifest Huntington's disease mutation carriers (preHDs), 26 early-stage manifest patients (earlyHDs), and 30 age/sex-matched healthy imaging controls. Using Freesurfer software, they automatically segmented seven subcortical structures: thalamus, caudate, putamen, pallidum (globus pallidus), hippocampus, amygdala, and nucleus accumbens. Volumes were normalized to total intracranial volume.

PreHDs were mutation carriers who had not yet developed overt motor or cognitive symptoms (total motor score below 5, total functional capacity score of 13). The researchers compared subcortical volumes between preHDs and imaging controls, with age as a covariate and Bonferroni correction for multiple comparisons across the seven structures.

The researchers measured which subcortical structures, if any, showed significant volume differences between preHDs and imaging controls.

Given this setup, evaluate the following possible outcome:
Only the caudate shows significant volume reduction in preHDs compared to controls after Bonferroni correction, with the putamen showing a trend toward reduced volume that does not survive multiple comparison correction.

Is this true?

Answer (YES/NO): NO